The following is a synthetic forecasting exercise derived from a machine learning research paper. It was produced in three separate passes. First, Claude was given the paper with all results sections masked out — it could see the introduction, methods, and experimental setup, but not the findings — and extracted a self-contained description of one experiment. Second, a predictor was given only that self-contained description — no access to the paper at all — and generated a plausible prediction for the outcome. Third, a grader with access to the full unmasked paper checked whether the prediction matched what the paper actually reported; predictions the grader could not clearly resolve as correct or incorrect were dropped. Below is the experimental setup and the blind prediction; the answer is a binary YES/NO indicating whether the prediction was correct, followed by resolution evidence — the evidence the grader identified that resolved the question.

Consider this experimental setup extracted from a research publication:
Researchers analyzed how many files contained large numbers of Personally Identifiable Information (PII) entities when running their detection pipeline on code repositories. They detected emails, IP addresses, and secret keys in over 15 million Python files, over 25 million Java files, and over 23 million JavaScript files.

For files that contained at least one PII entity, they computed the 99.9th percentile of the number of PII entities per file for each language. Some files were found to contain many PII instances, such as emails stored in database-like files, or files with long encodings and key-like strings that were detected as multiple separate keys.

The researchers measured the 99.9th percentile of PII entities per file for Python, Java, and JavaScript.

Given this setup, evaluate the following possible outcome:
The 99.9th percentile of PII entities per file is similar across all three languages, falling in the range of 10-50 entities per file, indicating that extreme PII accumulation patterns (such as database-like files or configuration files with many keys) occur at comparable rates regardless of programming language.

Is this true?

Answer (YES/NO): NO